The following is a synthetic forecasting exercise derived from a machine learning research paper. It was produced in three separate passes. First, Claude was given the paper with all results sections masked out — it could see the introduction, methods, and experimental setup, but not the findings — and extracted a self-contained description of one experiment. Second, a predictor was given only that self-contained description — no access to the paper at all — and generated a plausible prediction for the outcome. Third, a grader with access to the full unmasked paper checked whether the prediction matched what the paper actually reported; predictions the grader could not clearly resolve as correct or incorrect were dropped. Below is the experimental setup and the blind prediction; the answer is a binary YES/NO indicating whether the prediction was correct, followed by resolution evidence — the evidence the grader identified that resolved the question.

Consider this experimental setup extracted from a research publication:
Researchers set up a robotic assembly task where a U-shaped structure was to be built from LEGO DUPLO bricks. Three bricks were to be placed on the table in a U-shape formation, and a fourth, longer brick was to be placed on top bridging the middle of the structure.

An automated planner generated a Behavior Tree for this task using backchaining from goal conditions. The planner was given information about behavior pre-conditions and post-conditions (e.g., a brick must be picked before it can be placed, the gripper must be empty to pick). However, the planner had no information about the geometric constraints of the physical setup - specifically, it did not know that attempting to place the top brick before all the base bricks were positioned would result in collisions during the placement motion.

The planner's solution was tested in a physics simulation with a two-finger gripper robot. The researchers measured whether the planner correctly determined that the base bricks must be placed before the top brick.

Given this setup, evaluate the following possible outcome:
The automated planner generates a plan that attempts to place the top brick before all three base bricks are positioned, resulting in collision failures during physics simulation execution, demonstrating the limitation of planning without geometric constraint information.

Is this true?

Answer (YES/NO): YES